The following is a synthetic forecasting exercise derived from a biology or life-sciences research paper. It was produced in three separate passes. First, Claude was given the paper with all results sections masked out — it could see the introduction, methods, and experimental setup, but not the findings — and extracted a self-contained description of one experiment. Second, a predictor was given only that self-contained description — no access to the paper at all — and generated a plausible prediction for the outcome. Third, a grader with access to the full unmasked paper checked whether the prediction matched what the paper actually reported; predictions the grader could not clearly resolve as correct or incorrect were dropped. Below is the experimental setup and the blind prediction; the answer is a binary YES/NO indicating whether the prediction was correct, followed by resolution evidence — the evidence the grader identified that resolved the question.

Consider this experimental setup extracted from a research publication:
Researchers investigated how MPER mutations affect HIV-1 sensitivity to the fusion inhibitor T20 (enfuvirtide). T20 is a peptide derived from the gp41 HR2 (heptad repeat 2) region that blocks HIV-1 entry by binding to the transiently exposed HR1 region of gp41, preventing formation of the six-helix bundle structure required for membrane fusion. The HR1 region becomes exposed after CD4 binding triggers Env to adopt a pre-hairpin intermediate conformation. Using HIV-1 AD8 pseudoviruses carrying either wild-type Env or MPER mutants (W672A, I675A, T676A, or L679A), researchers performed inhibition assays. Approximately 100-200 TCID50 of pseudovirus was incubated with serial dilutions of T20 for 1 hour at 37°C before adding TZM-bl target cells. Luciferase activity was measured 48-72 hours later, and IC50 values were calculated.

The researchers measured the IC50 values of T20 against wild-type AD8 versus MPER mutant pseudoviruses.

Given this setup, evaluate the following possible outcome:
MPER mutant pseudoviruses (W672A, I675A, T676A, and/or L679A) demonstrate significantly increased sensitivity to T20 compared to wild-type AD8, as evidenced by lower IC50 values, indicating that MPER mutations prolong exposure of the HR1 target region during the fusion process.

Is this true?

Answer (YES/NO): NO